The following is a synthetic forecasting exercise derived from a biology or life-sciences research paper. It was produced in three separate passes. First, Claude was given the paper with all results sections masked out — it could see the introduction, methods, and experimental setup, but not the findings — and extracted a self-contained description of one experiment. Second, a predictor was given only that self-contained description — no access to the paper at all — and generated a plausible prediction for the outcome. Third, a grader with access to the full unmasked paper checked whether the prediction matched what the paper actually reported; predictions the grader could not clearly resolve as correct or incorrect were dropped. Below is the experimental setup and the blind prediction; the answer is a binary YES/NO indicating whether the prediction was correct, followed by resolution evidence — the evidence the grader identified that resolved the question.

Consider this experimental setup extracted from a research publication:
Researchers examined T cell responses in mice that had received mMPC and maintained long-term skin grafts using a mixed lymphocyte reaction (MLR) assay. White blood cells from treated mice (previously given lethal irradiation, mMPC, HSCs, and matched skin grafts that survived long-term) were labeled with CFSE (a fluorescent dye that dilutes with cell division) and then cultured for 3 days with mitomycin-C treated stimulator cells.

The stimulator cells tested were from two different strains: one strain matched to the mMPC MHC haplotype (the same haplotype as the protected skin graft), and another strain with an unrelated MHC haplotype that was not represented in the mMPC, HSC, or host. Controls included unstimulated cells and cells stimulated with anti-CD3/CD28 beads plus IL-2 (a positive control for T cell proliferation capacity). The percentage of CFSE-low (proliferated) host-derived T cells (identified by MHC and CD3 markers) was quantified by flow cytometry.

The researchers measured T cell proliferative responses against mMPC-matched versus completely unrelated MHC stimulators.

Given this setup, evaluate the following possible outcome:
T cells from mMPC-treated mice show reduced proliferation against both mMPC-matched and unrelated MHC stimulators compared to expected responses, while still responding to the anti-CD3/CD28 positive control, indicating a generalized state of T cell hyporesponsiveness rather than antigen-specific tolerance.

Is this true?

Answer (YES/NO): NO